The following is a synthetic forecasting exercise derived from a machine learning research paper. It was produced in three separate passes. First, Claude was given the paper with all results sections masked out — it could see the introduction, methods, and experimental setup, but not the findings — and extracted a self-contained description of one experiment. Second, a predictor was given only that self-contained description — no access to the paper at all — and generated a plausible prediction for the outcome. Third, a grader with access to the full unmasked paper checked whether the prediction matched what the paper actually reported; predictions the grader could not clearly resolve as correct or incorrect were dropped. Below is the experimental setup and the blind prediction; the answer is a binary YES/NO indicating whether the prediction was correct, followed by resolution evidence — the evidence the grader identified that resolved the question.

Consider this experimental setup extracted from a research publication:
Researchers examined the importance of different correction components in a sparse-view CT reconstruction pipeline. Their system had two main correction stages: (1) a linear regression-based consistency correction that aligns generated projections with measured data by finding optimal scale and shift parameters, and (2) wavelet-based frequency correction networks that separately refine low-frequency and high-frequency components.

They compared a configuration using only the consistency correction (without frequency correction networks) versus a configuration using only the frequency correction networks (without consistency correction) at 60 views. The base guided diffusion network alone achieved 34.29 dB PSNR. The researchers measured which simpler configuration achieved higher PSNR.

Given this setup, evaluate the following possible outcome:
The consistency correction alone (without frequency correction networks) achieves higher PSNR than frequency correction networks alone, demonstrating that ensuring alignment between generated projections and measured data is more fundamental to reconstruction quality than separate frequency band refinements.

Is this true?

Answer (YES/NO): YES